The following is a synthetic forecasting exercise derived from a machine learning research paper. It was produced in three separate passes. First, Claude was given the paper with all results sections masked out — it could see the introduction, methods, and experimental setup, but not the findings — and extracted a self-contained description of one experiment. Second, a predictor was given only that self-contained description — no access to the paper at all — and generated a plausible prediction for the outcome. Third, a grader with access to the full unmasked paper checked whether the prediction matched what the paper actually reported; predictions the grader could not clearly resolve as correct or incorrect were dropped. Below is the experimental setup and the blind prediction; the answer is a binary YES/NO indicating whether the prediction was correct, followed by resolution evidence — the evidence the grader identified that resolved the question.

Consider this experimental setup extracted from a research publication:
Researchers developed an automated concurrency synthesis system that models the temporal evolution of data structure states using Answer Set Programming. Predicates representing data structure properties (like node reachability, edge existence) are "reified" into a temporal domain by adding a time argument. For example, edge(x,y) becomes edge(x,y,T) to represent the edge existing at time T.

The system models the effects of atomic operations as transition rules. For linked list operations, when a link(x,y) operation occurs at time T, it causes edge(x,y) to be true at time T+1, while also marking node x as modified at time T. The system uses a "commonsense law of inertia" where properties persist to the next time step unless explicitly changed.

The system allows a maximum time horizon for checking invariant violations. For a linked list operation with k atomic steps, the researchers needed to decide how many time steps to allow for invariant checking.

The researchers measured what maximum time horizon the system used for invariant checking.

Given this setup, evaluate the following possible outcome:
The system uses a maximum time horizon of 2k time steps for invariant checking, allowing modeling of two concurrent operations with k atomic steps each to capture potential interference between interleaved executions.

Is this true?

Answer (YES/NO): NO